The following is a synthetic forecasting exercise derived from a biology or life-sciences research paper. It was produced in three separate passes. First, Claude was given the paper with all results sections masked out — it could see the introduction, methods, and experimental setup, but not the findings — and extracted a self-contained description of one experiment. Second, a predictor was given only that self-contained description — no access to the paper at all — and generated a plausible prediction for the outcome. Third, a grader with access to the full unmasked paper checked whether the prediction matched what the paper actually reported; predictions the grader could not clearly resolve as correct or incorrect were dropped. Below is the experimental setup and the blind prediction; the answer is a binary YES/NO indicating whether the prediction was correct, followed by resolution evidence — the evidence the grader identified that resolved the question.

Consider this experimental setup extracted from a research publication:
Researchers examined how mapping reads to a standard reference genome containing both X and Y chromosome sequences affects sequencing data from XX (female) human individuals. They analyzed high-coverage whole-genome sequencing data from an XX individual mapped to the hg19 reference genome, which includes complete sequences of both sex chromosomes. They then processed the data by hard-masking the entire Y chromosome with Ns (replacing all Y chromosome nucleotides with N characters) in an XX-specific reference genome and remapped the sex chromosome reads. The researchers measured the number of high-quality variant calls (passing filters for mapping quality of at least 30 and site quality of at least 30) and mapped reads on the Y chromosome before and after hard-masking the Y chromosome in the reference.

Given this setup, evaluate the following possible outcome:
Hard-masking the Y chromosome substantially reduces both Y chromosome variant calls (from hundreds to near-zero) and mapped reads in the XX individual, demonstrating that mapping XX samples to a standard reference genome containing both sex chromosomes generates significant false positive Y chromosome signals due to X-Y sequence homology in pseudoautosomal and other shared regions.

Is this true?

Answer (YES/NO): NO